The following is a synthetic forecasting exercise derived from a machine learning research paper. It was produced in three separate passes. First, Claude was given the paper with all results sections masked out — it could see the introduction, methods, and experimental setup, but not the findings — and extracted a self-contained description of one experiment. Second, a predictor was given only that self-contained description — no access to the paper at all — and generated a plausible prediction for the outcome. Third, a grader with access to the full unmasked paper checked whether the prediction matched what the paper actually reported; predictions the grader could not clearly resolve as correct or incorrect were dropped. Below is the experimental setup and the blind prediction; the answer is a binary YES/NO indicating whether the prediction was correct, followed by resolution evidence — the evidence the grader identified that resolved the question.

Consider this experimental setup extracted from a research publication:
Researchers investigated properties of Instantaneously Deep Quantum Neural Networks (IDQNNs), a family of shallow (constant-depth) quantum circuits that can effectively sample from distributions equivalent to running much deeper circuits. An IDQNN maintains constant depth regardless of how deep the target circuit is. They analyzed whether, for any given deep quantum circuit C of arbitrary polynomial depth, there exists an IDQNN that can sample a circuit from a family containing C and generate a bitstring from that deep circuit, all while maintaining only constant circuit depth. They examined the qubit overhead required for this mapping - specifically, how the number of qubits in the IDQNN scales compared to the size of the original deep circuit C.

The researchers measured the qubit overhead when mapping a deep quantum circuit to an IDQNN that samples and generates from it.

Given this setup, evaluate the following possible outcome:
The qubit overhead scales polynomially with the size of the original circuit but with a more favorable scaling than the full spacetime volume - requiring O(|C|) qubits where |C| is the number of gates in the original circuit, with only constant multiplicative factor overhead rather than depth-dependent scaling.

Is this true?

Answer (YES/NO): NO